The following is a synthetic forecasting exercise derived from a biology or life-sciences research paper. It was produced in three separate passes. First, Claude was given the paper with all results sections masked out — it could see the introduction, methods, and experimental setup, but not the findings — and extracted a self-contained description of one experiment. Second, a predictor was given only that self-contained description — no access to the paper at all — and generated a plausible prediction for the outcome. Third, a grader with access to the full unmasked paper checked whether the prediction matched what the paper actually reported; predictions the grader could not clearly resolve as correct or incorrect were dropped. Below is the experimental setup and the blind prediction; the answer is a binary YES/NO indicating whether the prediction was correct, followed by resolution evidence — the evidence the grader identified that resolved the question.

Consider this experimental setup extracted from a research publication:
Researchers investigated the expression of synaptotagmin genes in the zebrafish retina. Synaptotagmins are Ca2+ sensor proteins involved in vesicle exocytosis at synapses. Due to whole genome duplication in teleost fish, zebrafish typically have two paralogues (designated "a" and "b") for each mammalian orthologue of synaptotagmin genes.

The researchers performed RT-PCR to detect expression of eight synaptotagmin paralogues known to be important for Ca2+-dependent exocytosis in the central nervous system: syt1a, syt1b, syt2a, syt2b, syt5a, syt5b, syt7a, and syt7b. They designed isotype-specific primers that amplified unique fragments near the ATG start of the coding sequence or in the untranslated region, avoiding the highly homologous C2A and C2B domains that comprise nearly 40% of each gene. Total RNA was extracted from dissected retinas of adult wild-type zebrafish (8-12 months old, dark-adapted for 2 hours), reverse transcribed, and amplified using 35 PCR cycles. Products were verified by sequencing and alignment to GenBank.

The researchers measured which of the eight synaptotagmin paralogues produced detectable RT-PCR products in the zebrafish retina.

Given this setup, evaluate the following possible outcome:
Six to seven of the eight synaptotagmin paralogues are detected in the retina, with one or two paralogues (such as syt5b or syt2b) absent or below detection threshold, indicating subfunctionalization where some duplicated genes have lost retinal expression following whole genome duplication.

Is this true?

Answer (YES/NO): NO